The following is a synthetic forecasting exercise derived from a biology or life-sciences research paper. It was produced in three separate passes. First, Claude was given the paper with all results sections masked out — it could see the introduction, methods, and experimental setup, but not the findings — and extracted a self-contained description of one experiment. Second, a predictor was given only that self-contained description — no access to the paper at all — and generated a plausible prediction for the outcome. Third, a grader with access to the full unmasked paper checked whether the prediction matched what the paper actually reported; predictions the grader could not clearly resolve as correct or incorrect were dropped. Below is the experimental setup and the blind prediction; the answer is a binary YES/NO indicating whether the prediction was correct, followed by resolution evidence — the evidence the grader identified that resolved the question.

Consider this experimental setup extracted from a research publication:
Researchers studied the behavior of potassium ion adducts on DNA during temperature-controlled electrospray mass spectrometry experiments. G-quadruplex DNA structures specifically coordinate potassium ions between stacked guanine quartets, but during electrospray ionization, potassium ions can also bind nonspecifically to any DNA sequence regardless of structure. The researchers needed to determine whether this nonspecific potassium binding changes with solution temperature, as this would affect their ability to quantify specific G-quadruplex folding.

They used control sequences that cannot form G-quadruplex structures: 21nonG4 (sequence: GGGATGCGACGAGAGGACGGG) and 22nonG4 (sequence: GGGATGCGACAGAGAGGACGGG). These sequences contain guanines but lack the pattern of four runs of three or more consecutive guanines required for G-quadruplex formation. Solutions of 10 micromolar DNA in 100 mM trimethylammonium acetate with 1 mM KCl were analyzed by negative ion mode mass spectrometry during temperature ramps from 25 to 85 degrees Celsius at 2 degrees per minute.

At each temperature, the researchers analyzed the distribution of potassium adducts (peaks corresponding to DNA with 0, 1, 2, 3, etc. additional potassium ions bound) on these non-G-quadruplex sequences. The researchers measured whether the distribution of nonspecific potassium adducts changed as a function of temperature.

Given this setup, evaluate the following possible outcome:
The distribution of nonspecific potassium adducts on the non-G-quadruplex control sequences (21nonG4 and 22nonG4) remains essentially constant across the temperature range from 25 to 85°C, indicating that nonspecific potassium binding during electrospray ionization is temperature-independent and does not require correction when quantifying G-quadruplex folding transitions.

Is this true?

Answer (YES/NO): YES